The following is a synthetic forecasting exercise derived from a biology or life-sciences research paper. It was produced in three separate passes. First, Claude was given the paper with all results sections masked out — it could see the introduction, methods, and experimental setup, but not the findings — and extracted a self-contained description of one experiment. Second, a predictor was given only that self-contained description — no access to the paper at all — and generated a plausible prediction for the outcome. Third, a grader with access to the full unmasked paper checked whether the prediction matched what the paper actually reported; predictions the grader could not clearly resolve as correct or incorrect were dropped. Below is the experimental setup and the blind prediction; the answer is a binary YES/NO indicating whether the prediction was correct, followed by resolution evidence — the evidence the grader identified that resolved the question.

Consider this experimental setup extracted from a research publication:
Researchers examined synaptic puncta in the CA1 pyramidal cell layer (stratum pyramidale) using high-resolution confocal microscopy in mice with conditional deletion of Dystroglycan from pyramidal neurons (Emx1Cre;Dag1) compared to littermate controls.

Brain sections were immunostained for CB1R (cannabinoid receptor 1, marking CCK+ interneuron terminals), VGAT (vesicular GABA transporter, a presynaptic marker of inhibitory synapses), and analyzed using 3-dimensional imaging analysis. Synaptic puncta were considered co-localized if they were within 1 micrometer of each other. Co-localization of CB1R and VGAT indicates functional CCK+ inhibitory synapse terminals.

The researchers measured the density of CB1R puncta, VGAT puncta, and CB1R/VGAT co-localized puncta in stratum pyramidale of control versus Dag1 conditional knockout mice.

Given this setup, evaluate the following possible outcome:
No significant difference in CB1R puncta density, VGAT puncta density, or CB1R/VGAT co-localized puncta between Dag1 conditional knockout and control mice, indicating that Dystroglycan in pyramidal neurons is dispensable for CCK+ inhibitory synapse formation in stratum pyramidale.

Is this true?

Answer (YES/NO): NO